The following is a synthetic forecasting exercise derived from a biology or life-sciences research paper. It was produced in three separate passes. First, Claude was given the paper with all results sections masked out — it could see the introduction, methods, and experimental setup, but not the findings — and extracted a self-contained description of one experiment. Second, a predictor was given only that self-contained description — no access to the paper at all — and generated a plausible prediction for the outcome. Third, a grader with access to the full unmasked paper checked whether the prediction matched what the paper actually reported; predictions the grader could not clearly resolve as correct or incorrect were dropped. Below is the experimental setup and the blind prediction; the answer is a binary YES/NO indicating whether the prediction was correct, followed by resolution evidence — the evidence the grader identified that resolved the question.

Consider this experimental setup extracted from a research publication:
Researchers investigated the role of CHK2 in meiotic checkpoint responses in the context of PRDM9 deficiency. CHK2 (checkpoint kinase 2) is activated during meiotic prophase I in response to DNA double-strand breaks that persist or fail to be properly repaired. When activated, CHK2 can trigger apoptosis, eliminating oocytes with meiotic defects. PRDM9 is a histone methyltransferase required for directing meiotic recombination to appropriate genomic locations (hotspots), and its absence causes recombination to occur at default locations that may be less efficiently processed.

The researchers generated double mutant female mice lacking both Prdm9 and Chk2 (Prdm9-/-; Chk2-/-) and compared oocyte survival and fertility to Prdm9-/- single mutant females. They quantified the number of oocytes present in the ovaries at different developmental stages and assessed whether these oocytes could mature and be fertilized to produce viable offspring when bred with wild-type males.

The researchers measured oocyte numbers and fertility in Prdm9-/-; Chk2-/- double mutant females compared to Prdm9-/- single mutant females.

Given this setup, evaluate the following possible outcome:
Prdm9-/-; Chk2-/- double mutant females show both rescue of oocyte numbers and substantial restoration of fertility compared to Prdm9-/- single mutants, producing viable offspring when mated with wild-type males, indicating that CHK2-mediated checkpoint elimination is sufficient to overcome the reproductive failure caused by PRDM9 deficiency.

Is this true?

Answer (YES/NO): NO